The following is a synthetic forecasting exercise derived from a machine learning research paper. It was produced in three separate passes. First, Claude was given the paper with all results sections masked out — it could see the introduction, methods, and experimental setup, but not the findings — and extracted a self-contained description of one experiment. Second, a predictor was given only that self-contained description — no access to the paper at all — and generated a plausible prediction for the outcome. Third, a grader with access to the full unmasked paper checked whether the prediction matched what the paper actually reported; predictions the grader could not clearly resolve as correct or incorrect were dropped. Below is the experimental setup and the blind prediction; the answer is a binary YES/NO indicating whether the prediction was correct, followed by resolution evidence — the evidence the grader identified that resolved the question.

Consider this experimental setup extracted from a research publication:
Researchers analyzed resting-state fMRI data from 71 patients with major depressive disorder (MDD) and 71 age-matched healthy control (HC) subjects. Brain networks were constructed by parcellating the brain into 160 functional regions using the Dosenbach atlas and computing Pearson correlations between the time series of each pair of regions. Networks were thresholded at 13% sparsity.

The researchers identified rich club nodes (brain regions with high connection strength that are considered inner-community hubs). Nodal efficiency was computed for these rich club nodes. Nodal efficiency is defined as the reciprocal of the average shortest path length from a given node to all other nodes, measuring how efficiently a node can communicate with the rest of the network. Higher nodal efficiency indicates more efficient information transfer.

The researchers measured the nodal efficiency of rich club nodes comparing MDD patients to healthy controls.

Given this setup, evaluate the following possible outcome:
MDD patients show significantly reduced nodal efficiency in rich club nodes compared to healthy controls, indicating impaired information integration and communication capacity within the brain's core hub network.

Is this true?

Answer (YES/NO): YES